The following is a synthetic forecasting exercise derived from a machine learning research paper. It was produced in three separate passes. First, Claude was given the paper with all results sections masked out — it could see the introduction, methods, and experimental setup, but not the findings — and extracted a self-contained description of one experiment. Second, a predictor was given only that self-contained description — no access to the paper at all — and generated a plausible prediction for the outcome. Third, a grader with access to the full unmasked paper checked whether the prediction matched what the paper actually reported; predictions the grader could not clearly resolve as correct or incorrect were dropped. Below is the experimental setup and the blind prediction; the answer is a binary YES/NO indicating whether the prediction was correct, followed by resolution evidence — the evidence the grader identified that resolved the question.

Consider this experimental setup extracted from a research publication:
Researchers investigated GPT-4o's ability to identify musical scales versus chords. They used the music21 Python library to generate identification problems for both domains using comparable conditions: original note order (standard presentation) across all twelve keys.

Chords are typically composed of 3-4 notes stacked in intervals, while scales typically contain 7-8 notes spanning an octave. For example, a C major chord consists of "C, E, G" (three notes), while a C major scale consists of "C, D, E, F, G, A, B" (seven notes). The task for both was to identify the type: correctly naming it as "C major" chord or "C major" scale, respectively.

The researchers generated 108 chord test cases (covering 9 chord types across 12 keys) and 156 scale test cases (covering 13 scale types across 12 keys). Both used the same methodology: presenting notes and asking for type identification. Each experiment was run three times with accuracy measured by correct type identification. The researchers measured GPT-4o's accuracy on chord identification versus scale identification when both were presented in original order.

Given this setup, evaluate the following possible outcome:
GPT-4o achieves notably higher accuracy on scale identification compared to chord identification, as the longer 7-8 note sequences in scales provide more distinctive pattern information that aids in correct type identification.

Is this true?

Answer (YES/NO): NO